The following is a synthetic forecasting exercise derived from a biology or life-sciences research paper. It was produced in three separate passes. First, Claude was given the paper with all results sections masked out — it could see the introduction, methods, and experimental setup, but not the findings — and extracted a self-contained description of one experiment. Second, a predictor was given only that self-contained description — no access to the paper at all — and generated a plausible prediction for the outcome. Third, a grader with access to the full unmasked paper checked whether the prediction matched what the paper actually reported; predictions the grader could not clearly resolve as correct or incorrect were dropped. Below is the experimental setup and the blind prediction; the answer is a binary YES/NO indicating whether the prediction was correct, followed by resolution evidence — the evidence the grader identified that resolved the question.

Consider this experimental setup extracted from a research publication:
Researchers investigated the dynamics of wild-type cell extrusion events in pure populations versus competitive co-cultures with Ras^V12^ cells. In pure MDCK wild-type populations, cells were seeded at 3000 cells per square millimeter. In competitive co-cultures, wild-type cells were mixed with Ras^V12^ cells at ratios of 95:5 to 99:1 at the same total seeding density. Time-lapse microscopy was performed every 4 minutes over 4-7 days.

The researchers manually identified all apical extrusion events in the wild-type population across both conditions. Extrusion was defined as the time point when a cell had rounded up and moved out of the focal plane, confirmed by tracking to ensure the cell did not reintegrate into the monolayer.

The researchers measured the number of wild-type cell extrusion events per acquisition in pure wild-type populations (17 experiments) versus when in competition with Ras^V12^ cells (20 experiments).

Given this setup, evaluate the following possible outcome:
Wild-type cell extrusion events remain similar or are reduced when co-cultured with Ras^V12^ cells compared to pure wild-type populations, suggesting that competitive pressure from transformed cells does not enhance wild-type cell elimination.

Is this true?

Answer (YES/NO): NO